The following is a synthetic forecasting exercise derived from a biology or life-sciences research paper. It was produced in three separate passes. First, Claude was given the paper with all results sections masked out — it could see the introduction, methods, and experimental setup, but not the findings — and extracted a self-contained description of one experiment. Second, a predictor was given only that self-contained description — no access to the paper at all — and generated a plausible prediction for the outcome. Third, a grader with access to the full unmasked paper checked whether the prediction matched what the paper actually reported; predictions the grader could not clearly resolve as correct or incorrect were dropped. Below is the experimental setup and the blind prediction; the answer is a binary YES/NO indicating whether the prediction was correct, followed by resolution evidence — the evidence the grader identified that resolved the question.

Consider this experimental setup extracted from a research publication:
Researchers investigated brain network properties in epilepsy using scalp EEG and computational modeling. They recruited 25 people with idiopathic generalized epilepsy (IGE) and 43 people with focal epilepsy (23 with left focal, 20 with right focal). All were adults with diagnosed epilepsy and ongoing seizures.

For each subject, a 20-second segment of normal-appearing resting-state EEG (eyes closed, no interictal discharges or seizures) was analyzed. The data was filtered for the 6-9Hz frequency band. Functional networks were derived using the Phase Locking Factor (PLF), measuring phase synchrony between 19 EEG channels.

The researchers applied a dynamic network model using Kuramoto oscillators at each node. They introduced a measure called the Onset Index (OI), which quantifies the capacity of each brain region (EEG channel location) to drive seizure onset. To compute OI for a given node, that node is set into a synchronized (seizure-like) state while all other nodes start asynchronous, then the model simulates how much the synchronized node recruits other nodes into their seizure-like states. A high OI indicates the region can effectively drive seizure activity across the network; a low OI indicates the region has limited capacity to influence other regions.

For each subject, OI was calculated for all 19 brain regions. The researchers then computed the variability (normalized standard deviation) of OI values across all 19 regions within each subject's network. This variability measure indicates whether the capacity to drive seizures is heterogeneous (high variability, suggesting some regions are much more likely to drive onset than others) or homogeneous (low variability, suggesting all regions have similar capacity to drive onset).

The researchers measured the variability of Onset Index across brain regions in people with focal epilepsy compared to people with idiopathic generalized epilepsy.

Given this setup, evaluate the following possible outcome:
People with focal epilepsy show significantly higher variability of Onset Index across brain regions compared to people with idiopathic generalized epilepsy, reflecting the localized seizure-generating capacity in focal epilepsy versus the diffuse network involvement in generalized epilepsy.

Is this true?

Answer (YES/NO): YES